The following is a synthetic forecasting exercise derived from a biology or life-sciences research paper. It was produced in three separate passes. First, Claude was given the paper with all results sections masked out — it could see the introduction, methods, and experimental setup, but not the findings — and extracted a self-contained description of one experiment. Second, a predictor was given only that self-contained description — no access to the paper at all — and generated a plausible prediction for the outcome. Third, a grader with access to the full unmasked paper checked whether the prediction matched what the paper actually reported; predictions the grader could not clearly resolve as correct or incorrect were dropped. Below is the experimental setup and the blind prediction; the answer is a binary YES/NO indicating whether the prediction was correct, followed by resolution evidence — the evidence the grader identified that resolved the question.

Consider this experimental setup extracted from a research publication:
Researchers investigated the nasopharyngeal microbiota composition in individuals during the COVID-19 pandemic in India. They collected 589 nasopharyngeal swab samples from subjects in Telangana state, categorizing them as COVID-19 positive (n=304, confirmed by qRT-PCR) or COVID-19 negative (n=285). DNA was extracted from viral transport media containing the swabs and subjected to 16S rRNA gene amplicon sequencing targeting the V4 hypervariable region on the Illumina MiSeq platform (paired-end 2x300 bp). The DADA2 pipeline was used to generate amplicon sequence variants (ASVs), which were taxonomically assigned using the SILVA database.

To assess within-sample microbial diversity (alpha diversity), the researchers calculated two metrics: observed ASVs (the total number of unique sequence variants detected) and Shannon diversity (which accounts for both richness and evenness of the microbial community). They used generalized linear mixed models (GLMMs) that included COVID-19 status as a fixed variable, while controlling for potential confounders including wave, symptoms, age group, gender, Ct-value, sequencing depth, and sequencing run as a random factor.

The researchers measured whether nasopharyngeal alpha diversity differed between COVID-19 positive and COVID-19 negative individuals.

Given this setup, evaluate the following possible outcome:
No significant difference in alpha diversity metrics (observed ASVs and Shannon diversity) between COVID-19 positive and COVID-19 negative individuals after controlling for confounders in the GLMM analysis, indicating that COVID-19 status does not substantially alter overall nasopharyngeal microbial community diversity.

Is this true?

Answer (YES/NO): NO